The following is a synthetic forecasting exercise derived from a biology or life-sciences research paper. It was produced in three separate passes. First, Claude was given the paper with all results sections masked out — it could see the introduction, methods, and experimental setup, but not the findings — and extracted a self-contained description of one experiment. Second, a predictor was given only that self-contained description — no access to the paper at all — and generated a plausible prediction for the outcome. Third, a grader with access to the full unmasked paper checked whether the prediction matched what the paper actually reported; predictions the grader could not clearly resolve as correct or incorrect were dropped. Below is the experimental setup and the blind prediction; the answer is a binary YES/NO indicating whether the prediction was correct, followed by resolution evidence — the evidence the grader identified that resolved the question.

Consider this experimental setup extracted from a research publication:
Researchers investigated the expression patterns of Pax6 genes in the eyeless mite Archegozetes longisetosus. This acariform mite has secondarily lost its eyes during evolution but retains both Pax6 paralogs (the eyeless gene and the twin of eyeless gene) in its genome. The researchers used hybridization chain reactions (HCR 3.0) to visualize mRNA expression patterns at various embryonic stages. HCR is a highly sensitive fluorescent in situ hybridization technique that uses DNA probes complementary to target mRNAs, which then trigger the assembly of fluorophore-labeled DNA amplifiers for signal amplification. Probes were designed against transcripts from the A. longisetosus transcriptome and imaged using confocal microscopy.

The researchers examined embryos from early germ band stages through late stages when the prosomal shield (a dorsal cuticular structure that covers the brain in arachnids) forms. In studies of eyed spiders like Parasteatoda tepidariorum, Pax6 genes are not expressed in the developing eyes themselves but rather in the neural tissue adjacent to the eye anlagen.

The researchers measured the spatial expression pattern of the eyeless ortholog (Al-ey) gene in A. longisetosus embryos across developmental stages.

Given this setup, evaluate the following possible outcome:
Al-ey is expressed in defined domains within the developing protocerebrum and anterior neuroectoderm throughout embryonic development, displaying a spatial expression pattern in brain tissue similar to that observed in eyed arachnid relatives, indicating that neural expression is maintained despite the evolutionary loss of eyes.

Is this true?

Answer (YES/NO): YES